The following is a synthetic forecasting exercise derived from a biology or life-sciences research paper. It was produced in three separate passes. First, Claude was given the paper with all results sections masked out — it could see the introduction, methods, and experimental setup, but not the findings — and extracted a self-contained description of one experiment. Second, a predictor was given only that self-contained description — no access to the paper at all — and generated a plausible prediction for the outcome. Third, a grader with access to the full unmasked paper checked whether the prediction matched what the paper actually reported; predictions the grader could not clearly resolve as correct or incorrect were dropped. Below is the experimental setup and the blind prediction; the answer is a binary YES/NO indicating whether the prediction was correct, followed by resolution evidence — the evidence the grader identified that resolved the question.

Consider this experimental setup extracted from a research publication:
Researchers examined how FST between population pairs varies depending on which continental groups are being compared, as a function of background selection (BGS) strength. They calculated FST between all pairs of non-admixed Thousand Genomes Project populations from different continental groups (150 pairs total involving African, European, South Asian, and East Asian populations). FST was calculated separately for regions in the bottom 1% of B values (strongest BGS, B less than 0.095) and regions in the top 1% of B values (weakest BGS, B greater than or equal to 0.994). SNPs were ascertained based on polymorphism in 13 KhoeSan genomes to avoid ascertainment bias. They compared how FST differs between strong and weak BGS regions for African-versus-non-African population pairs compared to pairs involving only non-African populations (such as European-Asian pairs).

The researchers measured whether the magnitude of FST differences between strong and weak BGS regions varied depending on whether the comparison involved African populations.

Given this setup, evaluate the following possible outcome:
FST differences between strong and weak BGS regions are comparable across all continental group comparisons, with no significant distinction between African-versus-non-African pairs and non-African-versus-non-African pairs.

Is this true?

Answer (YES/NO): NO